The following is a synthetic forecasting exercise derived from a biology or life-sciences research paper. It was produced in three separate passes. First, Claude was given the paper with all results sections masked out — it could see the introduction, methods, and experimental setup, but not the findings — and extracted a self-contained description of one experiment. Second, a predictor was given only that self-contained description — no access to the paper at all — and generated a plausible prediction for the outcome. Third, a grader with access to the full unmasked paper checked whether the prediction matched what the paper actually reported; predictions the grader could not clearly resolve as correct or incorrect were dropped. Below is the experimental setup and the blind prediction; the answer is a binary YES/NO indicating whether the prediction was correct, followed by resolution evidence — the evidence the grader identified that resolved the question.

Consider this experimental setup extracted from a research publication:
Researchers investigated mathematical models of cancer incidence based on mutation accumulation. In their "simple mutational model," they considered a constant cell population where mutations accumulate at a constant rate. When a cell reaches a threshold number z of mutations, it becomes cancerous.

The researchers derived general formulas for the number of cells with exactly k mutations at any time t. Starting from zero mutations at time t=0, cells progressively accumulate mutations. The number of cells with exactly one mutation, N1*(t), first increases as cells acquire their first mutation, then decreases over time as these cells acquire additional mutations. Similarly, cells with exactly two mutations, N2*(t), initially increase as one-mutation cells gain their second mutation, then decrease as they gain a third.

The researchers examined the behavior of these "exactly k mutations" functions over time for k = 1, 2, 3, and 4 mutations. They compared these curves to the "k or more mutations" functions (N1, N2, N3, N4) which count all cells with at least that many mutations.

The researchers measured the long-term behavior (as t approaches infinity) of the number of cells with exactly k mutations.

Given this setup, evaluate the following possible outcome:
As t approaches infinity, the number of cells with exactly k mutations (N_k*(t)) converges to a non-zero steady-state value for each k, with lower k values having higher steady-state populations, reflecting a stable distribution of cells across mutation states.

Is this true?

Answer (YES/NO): NO